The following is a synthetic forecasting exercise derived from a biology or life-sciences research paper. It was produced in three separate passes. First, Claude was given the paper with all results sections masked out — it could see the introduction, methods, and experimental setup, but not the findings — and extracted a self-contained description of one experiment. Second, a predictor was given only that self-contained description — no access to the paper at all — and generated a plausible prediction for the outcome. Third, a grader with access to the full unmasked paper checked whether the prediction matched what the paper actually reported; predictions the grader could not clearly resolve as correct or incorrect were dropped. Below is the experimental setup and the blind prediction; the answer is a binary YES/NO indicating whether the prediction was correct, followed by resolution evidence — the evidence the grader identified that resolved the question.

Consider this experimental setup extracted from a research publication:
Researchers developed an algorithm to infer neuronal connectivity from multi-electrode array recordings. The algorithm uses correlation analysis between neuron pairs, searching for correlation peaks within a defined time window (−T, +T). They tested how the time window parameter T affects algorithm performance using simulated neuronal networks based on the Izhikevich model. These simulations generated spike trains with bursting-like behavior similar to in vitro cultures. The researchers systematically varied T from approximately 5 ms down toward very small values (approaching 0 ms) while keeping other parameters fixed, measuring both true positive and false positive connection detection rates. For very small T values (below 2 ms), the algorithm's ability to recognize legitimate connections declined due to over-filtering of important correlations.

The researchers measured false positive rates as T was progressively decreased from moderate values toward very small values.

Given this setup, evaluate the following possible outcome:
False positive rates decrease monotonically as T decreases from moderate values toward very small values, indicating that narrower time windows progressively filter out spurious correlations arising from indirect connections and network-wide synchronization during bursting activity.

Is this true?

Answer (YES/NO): NO